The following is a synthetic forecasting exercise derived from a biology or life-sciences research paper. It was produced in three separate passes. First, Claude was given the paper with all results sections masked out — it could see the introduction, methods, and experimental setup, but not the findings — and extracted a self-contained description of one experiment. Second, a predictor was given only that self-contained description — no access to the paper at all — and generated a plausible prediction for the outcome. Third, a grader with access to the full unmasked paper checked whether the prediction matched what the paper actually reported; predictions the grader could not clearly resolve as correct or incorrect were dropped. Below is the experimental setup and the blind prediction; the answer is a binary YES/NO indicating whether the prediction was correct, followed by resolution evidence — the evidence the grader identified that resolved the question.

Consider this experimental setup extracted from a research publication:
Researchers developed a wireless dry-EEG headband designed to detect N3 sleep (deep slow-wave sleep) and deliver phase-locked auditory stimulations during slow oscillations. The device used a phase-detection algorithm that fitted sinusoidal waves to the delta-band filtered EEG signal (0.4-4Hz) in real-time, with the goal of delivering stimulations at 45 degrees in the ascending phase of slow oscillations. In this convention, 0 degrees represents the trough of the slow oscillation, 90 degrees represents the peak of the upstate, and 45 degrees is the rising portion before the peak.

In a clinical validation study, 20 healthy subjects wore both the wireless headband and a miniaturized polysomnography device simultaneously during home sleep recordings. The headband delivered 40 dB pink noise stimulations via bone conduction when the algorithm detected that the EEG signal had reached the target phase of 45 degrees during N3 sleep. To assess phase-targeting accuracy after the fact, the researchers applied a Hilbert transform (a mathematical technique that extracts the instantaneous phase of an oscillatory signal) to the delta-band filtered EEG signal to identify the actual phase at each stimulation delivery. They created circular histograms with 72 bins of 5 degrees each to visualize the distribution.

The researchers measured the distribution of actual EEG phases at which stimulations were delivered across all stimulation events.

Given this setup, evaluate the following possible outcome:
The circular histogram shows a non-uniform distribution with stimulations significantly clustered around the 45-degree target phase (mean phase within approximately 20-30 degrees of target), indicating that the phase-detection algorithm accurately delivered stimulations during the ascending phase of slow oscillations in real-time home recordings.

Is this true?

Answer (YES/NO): YES